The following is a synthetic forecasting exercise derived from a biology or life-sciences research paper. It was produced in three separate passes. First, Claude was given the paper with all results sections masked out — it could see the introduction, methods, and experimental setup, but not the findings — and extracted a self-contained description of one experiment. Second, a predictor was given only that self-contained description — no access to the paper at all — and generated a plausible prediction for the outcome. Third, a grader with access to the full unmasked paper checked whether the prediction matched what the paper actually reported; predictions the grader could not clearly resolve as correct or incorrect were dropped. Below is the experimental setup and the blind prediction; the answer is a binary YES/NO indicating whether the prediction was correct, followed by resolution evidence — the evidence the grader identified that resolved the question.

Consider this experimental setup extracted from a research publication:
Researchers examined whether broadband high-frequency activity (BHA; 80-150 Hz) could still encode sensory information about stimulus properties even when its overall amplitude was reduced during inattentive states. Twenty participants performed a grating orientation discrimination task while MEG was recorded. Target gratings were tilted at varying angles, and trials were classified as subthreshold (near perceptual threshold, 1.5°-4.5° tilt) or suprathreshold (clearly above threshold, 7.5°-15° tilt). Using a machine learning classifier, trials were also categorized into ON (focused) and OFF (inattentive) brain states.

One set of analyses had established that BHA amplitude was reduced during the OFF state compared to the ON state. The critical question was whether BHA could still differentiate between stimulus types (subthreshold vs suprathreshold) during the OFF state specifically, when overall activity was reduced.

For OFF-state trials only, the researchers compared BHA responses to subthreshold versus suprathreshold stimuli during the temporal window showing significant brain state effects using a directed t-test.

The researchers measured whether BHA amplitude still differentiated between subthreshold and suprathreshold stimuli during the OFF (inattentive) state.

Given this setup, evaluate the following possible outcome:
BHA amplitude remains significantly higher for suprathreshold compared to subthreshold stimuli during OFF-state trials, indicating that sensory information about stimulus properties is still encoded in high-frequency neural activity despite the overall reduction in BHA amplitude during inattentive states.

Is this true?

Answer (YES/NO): YES